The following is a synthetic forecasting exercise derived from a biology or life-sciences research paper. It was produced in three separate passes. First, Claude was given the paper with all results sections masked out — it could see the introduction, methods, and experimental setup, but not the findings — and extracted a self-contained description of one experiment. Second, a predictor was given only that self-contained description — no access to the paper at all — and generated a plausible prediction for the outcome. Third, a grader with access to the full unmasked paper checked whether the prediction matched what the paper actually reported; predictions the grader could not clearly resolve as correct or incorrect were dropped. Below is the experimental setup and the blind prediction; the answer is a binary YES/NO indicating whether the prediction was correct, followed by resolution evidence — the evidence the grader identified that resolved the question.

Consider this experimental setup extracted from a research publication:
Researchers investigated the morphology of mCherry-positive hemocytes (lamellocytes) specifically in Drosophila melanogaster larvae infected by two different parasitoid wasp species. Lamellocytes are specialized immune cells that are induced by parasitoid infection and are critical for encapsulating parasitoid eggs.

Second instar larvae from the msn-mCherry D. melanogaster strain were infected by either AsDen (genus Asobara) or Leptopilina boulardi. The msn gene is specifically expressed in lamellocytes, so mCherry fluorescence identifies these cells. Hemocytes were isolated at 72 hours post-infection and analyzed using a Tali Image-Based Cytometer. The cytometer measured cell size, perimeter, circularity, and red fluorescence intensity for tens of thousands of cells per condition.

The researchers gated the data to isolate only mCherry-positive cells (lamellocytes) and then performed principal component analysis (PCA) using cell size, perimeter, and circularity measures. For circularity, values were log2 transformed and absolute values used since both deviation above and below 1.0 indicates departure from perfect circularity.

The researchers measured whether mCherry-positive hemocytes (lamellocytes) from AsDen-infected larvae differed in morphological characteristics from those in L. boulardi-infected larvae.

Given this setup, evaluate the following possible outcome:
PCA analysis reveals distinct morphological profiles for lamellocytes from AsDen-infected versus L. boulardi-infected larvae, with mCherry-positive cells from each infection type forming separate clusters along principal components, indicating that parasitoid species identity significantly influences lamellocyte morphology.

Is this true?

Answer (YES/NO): NO